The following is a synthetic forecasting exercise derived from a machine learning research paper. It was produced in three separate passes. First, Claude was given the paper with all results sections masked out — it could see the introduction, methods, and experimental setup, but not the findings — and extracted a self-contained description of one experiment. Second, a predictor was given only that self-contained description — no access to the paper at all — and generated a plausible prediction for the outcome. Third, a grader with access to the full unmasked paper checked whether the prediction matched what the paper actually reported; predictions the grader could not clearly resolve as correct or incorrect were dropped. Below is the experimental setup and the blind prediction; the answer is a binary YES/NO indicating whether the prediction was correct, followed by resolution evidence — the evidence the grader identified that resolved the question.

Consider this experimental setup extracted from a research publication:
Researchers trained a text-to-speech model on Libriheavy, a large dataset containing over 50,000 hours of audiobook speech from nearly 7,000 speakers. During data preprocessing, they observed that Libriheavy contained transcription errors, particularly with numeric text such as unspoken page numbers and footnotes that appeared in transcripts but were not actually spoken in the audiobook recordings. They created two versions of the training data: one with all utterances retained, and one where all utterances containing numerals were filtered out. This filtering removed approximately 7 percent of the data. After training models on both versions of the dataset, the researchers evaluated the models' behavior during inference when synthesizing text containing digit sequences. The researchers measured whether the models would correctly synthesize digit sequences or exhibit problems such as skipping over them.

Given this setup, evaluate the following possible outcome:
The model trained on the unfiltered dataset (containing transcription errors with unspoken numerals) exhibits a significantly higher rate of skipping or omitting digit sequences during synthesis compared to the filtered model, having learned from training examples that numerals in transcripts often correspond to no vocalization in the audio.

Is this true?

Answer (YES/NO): YES